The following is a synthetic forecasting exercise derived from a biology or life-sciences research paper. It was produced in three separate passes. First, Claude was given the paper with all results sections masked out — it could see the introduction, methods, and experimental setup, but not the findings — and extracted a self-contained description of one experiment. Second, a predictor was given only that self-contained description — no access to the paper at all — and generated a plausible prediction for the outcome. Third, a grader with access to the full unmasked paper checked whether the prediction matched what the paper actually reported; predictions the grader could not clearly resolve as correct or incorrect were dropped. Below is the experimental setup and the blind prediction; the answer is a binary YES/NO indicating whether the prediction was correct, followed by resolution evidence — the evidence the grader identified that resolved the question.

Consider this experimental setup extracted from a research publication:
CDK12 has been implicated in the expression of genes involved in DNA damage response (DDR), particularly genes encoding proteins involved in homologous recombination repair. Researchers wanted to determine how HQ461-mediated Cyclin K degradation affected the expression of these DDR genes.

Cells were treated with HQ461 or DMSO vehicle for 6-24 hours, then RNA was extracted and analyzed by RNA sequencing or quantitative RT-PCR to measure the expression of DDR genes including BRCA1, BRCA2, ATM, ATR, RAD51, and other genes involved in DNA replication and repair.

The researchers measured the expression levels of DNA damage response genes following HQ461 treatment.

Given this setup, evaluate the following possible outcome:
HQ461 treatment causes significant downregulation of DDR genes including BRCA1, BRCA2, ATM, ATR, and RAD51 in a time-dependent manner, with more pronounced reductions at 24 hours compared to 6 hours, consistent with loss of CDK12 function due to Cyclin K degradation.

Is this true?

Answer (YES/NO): NO